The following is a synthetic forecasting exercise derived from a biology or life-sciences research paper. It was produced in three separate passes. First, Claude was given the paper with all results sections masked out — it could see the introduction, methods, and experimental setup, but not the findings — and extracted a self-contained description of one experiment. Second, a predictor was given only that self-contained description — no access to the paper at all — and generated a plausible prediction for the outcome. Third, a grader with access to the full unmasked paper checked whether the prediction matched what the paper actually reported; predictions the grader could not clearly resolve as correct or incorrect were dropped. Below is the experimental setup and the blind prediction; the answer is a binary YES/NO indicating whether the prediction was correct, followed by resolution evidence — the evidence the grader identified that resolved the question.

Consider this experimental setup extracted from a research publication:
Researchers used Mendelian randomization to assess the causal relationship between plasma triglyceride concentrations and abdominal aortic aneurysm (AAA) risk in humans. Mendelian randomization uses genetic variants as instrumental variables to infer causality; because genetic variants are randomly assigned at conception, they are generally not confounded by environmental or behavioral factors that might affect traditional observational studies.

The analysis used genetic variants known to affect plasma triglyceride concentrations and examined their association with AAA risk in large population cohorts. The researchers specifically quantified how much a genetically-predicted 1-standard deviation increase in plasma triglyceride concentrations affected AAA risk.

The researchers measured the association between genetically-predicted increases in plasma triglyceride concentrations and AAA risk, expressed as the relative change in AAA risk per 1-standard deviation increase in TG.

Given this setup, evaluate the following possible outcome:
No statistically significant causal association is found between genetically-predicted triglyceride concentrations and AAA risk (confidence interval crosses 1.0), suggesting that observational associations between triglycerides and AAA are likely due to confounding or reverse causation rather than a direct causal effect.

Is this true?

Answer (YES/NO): NO